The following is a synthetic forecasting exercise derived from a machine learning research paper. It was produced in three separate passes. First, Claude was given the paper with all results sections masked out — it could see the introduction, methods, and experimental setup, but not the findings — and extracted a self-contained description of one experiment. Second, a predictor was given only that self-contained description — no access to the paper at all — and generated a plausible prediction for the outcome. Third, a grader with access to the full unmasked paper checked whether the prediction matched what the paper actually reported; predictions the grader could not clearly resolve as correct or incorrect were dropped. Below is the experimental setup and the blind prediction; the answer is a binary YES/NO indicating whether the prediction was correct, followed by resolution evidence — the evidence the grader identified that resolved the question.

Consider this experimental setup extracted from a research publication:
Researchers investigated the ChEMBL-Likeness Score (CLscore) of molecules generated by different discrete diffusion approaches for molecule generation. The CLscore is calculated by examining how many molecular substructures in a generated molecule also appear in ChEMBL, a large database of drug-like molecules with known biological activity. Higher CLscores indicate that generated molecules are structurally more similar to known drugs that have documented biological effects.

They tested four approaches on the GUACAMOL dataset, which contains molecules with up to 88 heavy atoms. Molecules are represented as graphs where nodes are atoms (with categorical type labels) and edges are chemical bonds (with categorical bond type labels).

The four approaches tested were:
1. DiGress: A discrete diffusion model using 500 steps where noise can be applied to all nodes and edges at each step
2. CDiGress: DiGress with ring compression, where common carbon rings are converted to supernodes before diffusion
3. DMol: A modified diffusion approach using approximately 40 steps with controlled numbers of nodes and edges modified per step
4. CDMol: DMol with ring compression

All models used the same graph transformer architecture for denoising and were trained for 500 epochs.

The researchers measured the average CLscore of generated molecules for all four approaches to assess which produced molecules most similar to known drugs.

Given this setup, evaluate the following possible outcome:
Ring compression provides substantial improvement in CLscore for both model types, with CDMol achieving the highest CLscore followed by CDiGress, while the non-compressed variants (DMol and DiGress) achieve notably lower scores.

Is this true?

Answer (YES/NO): YES